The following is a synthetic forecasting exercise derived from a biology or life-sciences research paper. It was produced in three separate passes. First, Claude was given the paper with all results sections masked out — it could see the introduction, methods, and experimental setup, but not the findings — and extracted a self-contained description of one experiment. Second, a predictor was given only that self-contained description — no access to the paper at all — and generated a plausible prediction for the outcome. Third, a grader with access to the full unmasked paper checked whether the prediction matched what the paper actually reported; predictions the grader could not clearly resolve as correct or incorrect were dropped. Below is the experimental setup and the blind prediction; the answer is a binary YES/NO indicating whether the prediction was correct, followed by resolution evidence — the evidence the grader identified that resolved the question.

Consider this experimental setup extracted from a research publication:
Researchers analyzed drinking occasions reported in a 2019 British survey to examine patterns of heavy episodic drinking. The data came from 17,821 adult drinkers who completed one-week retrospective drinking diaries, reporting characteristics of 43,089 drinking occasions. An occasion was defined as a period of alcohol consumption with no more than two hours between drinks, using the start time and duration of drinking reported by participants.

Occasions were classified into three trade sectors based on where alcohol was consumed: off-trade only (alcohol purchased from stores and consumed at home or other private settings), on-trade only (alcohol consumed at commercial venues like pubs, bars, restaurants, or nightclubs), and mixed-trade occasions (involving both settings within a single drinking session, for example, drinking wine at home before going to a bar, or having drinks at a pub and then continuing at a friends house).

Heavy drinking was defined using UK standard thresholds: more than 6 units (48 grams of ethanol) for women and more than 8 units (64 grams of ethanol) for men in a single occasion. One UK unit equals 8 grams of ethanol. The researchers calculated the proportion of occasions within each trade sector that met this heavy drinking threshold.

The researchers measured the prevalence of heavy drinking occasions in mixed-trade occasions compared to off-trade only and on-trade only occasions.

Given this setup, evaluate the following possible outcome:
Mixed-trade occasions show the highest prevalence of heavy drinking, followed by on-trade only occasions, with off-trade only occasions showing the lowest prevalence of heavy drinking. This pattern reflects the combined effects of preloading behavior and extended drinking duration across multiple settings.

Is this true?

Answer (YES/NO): YES